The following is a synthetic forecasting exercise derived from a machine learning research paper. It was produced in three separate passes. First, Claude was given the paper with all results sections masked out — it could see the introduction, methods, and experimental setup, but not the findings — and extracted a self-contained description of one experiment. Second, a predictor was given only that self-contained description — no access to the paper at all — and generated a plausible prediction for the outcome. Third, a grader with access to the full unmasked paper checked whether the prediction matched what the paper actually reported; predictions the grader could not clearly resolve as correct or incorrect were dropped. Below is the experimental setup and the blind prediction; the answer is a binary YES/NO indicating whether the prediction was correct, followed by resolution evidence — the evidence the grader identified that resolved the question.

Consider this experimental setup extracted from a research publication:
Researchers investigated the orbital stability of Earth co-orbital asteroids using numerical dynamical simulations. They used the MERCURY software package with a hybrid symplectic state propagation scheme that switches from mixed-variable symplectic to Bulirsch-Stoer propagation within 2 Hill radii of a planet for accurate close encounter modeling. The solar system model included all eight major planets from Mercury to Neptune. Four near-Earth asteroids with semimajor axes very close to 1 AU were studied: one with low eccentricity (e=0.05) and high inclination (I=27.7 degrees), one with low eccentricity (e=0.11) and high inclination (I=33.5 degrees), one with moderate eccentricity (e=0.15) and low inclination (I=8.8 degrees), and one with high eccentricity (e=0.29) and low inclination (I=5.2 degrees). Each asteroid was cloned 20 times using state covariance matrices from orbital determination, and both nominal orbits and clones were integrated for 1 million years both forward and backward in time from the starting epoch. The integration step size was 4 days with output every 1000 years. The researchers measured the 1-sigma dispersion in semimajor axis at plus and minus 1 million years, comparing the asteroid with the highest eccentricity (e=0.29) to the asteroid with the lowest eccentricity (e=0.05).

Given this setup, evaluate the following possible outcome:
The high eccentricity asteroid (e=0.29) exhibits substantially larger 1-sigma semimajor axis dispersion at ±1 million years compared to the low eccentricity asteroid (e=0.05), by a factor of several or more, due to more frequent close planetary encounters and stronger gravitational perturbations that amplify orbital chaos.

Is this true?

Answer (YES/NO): YES